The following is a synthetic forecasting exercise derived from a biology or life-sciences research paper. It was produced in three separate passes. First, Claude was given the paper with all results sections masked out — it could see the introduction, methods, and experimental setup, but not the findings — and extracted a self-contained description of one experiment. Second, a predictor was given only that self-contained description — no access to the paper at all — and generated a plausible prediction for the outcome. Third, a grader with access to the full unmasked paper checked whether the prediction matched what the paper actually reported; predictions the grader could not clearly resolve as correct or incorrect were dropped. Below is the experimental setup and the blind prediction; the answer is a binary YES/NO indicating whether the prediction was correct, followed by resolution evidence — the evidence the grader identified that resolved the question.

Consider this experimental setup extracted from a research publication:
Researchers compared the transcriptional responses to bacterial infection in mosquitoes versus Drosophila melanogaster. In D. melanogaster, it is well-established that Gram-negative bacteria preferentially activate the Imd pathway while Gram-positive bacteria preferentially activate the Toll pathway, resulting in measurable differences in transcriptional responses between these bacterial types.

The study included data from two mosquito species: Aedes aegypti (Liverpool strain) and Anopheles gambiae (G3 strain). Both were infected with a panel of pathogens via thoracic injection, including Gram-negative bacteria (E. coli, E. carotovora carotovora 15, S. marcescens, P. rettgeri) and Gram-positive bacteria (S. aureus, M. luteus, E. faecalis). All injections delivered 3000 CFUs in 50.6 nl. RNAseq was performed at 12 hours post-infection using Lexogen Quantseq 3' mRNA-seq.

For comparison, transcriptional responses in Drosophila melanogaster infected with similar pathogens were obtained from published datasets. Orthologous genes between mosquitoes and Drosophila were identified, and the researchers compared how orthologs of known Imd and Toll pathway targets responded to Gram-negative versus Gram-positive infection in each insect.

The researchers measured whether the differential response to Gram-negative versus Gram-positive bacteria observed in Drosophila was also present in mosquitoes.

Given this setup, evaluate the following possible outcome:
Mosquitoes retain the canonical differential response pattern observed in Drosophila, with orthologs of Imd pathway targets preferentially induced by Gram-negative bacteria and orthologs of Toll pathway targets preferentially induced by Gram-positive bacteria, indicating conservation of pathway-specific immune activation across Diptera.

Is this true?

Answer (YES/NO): NO